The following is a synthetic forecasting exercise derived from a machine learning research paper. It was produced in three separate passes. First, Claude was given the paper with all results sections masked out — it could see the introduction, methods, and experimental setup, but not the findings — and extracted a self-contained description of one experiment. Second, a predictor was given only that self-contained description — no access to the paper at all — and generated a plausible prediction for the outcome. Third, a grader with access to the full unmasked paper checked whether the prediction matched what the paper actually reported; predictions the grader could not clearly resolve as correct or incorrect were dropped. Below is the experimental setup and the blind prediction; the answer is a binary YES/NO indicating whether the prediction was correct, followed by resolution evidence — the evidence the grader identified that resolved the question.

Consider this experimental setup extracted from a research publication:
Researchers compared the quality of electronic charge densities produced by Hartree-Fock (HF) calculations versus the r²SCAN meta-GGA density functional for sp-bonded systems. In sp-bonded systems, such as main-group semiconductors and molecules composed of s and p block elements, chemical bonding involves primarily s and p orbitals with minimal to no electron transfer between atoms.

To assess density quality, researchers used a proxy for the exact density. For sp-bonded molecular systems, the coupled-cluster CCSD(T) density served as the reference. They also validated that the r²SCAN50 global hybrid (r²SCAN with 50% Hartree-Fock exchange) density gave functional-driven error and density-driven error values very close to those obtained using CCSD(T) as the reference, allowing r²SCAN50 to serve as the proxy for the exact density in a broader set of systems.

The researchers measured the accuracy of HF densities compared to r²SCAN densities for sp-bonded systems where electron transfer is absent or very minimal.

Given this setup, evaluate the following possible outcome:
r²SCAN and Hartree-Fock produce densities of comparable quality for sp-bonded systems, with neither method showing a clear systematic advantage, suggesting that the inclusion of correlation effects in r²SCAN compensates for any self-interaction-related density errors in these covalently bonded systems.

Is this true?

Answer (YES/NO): NO